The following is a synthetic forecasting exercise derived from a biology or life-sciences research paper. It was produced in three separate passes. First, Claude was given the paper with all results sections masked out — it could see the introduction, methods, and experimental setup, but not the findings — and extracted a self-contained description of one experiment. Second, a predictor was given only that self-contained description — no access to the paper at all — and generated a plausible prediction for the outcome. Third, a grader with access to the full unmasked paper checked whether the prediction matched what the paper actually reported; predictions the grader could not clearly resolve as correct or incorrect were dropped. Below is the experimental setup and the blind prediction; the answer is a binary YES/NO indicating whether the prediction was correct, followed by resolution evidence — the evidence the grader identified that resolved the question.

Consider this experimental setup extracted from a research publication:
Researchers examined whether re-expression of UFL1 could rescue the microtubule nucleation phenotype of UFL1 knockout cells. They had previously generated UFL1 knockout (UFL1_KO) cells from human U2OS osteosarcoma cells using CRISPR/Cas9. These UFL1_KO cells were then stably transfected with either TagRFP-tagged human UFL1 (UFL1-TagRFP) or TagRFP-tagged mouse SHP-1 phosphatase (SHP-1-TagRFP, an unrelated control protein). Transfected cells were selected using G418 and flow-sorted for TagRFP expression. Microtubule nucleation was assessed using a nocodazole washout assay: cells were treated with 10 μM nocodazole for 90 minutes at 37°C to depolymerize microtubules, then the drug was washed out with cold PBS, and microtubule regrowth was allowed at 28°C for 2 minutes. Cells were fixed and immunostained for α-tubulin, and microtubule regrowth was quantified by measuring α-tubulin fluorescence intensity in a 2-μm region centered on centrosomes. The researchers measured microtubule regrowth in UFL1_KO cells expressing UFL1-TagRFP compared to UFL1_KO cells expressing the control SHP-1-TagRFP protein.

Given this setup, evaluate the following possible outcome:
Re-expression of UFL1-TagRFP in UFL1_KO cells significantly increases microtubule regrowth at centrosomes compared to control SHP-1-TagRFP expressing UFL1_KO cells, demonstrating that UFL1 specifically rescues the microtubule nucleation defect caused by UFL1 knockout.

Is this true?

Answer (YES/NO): NO